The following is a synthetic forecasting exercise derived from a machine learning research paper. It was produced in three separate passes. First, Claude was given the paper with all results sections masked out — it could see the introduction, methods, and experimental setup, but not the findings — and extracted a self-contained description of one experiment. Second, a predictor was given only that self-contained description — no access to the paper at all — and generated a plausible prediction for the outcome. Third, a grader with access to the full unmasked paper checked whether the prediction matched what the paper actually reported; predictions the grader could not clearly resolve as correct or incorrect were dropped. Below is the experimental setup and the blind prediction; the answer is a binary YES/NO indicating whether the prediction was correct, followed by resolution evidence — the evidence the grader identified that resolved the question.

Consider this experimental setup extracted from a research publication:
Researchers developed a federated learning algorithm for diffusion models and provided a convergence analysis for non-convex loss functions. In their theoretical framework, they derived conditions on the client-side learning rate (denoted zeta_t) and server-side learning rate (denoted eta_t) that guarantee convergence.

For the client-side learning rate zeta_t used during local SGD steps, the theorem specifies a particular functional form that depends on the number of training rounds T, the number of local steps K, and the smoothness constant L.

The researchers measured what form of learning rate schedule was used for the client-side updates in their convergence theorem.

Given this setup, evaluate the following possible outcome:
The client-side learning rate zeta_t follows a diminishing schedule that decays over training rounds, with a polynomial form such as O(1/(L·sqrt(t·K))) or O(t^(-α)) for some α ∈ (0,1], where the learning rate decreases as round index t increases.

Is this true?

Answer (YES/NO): NO